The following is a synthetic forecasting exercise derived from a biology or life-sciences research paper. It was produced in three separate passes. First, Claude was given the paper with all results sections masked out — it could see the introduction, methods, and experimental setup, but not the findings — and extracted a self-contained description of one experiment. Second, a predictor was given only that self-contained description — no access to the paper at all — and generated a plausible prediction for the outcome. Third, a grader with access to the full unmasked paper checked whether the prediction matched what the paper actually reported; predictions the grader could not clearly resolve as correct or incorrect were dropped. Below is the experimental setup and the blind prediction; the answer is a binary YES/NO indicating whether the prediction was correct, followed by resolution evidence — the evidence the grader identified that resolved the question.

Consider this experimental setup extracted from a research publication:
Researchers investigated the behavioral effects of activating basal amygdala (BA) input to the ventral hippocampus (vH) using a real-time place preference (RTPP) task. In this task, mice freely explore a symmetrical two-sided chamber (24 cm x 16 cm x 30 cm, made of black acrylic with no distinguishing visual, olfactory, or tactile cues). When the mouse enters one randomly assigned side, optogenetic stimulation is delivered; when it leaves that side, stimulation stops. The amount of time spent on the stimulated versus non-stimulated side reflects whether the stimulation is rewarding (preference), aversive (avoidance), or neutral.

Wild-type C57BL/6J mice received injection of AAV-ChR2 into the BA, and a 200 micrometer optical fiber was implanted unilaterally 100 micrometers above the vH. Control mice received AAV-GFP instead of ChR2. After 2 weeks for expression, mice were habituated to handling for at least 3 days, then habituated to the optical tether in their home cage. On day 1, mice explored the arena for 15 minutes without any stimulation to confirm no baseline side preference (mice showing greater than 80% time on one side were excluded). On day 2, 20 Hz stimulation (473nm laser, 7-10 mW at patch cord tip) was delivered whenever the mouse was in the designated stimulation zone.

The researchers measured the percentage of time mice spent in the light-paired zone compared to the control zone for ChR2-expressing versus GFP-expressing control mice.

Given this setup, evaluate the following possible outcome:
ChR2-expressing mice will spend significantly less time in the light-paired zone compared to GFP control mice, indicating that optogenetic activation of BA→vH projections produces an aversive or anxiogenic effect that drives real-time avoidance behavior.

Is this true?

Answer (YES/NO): NO